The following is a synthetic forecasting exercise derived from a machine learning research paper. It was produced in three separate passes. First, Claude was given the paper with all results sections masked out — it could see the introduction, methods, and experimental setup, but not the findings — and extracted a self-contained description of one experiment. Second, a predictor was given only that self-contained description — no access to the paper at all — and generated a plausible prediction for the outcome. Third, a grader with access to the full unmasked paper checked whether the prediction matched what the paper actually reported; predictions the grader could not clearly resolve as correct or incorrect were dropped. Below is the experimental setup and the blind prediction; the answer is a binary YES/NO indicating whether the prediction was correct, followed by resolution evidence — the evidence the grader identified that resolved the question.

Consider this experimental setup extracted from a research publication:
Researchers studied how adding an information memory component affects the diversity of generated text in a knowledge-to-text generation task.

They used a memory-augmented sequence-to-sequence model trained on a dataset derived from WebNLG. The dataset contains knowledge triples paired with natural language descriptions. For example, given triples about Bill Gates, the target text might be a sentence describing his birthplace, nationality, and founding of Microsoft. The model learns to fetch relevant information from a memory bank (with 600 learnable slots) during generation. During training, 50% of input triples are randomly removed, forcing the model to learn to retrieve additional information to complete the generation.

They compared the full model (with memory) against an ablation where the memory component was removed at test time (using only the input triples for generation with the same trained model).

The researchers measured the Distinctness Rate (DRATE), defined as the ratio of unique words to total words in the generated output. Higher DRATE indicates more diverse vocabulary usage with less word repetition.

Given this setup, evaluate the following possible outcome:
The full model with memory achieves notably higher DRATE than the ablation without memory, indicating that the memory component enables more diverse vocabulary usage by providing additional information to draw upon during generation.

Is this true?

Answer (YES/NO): NO